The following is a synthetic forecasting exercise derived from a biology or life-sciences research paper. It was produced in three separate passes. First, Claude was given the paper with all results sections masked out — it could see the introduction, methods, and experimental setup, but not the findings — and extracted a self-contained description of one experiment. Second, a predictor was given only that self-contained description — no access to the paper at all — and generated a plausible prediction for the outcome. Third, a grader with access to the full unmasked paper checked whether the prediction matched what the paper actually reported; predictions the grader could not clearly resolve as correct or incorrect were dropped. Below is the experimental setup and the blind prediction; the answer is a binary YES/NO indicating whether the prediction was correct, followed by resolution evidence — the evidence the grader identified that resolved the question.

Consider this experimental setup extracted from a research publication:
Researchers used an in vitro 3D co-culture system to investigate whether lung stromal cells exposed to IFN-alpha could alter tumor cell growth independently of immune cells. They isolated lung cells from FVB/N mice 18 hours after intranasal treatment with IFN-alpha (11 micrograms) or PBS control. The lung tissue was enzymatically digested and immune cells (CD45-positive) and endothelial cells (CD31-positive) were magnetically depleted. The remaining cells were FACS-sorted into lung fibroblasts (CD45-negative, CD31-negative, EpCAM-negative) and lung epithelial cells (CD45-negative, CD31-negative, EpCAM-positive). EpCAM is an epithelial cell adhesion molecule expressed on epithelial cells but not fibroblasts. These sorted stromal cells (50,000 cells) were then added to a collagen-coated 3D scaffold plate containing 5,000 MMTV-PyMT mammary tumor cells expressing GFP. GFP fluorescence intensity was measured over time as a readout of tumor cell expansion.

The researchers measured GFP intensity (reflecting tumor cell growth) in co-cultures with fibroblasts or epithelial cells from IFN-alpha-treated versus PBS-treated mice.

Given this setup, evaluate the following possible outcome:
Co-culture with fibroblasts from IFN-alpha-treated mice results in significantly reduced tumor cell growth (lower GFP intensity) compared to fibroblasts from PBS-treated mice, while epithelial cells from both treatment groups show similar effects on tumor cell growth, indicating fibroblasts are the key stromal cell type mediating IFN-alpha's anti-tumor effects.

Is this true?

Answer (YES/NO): NO